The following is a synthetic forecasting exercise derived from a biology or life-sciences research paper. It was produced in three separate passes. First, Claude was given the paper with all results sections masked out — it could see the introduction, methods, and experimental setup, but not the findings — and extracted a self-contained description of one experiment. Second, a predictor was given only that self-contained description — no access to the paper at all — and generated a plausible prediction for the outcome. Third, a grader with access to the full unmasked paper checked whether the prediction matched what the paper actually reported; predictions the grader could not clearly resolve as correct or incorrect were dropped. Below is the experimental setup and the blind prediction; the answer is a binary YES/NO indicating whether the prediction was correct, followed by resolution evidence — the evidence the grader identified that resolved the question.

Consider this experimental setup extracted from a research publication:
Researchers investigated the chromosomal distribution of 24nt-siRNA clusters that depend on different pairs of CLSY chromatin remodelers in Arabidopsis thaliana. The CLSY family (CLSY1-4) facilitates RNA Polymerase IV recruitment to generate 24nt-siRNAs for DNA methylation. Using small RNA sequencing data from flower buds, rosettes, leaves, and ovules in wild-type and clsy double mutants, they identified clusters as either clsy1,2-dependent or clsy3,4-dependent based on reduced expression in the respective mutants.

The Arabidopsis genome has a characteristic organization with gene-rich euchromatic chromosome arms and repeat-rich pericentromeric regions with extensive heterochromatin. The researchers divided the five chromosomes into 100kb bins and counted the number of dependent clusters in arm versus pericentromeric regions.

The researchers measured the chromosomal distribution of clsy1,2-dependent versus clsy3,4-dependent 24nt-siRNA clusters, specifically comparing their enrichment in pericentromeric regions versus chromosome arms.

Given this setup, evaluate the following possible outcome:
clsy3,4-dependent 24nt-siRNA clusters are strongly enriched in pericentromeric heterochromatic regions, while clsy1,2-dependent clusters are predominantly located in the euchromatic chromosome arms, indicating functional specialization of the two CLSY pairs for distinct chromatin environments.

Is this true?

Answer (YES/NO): NO